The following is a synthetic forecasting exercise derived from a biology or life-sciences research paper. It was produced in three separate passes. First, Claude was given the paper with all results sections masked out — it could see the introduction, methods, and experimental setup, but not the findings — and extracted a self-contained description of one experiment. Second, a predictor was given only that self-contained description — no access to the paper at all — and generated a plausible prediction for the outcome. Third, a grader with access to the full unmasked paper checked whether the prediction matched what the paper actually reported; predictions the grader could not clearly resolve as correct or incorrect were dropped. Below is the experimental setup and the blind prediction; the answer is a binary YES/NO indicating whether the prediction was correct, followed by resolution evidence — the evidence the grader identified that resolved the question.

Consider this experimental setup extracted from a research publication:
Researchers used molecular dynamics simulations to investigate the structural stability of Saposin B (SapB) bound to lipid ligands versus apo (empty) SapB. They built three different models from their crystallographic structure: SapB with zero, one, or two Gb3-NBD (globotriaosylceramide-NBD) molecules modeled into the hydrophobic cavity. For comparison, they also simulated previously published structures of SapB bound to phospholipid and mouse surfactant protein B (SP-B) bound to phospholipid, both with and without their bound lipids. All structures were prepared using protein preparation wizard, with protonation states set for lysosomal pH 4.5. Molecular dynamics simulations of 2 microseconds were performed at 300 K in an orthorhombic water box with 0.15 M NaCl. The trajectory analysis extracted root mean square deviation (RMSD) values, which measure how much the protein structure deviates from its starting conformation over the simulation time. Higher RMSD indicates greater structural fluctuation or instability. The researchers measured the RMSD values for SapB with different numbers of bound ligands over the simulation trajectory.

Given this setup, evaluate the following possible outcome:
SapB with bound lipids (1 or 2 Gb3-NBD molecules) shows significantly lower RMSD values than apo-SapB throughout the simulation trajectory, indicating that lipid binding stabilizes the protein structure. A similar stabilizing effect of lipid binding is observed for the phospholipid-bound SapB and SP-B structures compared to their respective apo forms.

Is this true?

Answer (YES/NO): YES